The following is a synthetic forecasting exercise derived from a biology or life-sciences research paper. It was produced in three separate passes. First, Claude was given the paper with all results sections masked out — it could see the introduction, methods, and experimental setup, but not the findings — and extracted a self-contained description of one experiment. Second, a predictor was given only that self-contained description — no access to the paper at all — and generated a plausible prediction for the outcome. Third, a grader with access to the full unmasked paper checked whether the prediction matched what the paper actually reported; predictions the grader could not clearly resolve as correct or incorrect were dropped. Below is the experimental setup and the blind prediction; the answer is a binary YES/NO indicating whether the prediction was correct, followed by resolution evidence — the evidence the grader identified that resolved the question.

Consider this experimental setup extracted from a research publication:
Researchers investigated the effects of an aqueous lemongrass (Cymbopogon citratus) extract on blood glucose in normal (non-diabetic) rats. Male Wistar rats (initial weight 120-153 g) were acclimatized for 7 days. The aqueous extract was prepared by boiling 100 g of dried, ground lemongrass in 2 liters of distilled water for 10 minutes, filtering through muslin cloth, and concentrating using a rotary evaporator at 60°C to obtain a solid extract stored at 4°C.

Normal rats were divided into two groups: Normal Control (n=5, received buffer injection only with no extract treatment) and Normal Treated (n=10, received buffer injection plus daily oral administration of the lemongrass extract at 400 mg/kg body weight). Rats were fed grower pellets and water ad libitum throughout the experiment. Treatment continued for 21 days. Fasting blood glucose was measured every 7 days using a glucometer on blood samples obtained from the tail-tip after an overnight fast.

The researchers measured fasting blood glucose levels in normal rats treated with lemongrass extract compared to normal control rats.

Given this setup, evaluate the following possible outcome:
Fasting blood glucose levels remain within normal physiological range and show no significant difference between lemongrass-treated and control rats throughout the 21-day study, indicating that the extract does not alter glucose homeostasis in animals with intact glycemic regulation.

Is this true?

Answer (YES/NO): NO